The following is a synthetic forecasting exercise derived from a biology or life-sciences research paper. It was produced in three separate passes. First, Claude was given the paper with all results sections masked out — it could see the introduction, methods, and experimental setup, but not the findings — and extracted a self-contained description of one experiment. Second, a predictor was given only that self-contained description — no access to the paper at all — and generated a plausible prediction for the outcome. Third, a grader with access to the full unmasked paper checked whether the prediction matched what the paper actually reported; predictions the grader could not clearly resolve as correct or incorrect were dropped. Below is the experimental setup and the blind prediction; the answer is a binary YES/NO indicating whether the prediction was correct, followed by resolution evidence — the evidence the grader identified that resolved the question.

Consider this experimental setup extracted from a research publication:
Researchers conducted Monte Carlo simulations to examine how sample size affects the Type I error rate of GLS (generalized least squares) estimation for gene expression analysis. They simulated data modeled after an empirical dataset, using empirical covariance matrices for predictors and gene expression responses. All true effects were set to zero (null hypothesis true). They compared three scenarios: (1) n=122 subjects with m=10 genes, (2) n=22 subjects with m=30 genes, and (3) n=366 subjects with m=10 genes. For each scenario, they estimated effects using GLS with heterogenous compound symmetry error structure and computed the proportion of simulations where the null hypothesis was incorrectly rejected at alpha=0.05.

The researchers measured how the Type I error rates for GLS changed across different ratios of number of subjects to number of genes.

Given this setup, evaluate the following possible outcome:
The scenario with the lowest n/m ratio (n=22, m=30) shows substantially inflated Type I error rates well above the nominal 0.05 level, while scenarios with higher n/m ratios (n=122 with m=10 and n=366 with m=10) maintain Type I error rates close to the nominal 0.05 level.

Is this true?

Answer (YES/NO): NO